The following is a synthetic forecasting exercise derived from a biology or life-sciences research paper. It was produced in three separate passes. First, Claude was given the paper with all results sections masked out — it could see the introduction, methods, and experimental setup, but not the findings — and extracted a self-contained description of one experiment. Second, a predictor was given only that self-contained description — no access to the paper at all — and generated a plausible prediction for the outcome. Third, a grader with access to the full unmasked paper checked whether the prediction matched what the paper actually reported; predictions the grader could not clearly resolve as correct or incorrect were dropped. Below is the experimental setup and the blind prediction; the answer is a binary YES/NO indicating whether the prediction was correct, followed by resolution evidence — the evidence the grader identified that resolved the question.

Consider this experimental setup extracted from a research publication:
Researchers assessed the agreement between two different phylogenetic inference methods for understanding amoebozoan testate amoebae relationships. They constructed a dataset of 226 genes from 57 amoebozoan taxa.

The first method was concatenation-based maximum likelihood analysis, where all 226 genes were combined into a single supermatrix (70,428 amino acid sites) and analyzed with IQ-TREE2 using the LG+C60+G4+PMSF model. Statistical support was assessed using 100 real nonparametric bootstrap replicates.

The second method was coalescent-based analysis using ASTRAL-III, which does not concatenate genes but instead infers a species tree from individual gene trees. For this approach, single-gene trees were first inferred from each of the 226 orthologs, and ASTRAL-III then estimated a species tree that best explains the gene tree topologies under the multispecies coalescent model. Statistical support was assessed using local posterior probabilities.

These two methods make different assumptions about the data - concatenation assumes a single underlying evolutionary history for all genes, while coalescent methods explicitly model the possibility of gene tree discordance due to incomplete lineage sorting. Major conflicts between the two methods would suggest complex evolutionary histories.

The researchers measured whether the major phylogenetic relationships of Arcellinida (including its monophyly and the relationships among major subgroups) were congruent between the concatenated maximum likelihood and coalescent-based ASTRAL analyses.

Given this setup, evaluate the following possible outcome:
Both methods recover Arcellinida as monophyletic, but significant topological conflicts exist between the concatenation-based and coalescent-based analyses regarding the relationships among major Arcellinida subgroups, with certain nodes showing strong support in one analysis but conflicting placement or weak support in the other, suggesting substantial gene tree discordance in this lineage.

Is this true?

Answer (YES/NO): NO